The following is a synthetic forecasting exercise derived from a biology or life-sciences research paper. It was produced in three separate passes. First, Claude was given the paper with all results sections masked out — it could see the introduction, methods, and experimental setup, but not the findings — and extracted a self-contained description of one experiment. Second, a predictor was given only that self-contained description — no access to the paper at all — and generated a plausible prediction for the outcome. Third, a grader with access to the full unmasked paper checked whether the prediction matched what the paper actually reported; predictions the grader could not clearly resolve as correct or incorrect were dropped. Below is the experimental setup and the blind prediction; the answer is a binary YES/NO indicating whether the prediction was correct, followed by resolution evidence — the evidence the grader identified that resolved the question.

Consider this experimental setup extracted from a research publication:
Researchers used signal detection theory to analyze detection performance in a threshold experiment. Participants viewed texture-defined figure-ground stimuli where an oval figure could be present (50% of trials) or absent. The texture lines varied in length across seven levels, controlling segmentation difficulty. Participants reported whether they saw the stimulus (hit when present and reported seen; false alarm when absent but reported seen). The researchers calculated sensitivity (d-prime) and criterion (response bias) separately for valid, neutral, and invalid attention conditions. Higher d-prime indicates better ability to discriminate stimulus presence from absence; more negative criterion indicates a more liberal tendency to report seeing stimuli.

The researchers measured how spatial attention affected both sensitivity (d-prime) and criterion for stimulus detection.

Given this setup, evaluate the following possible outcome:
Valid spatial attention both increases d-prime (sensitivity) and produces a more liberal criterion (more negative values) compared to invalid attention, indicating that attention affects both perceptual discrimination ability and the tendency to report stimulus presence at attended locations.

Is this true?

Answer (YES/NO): NO